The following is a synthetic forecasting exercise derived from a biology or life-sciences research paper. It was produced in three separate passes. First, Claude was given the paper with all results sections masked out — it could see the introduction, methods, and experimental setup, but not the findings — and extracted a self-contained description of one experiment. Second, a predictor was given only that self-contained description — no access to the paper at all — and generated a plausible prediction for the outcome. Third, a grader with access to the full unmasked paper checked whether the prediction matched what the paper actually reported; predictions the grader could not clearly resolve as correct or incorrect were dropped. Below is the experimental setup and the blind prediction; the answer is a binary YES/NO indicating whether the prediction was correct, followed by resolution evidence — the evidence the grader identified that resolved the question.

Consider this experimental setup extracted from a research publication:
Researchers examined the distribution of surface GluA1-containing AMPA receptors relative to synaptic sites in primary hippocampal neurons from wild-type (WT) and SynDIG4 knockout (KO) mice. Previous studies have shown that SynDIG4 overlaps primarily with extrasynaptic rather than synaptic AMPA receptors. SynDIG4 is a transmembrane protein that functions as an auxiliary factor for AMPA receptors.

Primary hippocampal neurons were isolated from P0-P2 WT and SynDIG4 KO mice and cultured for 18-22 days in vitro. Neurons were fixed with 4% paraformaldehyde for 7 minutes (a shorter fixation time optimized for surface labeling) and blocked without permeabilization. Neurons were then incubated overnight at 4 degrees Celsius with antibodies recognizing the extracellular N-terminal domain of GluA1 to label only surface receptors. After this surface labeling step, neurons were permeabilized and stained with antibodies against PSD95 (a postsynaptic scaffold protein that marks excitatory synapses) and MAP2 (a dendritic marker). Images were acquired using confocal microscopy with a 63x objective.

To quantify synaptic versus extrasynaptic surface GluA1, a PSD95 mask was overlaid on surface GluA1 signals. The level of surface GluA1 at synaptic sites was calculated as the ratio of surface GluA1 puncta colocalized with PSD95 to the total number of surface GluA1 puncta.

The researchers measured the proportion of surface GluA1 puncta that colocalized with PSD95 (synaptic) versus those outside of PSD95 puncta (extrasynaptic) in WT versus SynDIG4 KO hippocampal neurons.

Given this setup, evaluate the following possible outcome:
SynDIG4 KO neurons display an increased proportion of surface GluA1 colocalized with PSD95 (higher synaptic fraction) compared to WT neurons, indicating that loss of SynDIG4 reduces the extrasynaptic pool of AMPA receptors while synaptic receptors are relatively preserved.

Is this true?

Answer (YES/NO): NO